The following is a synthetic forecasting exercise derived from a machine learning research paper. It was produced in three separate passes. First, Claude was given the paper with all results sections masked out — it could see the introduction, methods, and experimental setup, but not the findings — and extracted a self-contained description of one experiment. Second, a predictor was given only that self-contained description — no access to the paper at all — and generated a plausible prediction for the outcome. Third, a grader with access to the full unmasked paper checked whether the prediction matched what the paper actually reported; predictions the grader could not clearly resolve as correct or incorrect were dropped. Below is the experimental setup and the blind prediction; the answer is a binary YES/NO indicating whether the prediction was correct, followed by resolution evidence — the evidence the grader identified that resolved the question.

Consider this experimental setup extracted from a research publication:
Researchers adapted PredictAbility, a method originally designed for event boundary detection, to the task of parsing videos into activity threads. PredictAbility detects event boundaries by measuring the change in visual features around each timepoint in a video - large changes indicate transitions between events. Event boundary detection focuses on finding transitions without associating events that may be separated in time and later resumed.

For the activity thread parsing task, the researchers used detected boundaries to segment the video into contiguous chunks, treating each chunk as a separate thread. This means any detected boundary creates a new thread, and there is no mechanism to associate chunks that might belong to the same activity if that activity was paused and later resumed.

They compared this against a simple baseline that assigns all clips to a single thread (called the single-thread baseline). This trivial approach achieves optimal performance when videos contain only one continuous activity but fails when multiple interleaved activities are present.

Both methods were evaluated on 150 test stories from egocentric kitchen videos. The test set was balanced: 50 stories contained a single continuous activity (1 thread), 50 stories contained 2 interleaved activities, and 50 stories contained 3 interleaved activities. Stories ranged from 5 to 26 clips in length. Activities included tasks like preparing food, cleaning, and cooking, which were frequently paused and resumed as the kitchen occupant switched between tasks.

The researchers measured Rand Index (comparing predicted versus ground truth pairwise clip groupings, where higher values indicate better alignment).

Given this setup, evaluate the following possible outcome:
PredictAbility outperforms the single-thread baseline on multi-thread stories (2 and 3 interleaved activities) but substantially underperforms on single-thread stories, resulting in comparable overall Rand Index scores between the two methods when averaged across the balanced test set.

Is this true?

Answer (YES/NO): NO